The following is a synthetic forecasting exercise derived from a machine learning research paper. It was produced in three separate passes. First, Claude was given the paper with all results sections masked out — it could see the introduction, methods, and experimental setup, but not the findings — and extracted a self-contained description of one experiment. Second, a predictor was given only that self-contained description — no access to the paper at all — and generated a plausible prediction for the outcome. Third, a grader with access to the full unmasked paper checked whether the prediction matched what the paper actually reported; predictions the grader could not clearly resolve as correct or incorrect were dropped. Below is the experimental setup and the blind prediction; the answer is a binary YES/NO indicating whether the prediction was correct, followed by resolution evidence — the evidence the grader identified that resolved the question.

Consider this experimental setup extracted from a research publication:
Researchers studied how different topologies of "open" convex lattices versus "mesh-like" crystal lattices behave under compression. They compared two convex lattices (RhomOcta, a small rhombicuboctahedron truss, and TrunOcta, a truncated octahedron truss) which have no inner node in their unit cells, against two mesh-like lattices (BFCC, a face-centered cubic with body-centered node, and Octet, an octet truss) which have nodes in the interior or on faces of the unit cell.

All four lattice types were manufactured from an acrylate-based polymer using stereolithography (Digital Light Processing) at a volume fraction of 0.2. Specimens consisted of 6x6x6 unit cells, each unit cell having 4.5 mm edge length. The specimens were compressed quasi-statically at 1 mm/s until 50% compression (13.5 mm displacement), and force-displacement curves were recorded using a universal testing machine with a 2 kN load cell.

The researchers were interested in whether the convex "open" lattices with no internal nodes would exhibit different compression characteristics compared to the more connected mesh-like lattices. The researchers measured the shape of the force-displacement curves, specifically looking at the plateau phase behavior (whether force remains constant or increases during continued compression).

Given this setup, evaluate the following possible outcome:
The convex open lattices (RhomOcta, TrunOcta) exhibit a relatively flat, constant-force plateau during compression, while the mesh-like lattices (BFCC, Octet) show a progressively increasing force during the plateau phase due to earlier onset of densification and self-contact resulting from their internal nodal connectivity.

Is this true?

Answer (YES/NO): NO